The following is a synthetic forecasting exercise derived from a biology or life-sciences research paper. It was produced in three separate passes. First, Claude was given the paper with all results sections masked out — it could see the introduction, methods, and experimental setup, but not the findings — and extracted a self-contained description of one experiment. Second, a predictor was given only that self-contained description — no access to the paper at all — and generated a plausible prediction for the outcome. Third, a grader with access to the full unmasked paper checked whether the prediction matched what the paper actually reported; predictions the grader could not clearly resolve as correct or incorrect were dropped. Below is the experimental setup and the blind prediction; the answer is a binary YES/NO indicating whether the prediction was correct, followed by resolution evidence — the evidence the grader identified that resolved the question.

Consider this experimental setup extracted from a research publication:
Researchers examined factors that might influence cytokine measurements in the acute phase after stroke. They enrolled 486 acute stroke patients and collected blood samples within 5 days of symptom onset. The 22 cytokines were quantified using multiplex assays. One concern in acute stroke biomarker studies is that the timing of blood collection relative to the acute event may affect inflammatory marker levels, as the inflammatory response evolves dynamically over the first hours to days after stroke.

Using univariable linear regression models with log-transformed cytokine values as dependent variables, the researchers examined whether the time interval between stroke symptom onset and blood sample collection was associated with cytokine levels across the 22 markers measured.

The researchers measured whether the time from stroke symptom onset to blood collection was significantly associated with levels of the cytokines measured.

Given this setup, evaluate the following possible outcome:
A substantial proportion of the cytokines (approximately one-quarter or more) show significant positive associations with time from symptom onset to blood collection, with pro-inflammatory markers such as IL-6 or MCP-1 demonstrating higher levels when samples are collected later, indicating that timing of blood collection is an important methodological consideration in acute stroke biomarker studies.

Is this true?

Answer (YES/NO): NO